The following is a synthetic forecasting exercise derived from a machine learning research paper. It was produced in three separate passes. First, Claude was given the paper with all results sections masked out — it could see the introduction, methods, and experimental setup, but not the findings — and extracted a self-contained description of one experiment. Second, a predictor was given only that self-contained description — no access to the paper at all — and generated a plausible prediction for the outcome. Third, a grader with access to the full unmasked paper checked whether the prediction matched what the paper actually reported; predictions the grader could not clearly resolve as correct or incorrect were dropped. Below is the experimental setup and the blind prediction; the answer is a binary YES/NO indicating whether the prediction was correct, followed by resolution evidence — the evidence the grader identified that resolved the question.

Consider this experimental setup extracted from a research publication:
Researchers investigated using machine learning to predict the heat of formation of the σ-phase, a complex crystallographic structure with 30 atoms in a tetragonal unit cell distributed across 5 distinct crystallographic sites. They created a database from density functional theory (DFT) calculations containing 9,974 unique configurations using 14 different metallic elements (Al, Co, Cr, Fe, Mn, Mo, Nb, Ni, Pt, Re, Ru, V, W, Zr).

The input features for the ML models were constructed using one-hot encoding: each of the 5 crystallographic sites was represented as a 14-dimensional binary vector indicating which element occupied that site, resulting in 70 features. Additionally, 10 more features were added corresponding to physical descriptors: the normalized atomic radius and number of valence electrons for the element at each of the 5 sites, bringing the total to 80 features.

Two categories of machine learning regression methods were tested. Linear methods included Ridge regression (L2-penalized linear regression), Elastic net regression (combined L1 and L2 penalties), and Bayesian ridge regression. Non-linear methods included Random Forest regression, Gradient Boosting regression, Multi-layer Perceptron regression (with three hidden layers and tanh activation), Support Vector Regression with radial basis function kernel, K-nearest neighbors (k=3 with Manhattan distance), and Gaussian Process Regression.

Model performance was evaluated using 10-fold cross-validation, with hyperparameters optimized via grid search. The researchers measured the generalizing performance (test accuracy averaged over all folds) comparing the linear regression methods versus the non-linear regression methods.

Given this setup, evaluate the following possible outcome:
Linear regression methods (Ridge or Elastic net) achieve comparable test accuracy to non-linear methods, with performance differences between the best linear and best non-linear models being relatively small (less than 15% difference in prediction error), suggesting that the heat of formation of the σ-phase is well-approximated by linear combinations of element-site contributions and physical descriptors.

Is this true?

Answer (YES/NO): NO